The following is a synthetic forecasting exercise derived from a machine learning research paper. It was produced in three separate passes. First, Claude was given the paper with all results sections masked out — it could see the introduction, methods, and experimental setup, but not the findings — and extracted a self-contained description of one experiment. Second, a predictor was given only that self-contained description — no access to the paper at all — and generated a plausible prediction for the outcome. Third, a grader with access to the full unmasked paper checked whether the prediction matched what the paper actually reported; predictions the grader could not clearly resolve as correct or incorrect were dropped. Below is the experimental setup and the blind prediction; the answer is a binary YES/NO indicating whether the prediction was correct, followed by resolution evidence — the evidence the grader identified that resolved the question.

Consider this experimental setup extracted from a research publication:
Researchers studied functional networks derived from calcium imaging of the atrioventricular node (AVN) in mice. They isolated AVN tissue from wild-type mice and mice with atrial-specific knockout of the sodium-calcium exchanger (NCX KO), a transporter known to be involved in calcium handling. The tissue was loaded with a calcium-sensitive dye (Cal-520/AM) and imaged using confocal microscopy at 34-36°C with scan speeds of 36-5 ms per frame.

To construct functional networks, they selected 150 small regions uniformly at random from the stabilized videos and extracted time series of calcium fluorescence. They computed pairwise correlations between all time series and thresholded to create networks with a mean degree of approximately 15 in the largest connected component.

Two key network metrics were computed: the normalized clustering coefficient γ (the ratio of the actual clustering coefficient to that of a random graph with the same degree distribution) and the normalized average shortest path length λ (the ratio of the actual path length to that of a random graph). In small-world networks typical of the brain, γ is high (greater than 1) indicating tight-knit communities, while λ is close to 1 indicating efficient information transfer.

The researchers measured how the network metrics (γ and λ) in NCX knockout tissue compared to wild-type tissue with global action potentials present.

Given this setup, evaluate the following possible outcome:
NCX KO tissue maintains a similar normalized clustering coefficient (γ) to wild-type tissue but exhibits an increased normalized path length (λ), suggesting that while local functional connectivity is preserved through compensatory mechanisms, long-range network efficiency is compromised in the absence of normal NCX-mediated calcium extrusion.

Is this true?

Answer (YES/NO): NO